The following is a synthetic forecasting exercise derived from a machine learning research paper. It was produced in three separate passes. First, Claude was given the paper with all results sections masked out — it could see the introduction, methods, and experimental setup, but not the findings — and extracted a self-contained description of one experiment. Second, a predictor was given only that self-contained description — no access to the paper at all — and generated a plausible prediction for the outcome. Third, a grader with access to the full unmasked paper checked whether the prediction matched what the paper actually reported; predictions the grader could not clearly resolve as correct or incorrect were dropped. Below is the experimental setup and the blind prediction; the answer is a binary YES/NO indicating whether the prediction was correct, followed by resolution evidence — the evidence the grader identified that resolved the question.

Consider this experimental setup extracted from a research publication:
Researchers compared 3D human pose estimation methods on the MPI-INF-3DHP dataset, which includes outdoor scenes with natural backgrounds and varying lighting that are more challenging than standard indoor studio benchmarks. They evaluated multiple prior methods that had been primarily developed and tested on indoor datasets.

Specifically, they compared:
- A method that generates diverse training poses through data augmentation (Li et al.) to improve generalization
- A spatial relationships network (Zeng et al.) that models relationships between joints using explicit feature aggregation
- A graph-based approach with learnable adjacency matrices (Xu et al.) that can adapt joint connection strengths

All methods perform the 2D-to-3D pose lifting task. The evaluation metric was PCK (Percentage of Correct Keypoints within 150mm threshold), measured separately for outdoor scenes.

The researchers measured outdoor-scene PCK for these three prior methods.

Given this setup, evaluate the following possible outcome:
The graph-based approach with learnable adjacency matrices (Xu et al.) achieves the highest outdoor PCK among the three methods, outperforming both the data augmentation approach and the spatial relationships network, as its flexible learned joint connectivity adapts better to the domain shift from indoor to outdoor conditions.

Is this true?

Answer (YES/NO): NO